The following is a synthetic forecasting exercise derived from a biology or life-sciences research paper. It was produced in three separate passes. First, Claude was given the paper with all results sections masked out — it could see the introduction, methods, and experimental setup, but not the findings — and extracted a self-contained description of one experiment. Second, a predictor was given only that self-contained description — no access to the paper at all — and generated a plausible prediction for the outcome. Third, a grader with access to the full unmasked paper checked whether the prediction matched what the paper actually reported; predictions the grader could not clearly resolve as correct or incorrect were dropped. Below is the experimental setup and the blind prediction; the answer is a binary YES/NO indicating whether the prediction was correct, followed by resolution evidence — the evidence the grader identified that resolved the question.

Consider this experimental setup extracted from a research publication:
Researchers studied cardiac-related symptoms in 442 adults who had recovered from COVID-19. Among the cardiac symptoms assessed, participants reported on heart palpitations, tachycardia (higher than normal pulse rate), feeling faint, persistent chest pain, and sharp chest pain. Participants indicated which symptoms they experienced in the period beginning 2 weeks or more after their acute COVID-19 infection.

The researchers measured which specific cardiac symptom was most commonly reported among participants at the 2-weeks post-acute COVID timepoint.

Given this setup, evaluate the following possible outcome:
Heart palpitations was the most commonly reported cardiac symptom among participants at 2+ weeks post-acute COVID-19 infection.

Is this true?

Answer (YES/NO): YES